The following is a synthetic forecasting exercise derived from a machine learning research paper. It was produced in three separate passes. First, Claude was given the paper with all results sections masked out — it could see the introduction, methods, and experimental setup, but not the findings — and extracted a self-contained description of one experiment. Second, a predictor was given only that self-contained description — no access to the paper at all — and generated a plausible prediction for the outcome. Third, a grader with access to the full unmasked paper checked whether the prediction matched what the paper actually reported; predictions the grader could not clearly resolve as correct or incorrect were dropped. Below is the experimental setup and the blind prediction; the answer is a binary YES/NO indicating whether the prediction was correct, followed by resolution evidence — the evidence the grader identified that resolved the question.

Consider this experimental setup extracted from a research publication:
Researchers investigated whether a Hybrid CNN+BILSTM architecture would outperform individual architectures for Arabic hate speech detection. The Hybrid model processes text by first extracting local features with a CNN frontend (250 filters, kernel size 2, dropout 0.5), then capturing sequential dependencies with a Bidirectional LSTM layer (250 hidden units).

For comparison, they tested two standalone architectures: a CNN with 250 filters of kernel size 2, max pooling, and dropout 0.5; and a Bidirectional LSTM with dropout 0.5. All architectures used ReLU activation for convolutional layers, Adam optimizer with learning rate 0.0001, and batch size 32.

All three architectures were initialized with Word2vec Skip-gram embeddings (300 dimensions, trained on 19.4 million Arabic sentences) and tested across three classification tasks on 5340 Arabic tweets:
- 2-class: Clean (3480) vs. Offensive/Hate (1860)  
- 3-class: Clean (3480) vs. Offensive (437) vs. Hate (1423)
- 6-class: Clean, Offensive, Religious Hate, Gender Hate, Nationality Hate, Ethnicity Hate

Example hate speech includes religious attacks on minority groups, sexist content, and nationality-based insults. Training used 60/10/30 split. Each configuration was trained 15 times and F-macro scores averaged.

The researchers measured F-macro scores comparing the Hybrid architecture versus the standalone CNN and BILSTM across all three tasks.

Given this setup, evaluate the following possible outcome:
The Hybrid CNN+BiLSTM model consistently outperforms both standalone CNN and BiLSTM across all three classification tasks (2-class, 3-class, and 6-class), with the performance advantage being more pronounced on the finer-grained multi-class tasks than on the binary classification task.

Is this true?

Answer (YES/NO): NO